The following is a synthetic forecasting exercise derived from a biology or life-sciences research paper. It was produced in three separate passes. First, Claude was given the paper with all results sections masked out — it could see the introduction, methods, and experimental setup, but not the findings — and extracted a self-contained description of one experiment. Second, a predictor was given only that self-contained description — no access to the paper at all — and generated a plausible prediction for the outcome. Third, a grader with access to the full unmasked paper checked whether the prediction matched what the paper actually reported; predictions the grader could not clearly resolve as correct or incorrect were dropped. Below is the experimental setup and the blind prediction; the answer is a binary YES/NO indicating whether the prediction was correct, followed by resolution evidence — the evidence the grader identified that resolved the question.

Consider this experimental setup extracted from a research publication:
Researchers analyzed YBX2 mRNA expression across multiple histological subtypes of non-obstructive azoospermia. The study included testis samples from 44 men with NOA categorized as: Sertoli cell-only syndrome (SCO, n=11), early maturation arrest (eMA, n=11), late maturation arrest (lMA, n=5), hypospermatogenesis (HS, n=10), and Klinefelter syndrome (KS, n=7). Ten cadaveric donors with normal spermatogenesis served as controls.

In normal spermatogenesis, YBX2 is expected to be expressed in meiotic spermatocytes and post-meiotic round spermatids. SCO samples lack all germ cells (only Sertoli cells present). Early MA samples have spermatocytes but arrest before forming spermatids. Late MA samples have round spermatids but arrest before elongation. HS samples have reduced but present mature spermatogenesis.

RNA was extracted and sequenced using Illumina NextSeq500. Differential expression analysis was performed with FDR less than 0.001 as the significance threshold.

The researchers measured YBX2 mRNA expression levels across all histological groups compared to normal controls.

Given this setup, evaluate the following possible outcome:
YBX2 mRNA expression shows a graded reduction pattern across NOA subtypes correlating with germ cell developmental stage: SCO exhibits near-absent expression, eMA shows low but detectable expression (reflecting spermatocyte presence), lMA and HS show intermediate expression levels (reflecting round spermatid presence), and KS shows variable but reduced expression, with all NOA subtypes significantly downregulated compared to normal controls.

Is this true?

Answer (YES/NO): NO